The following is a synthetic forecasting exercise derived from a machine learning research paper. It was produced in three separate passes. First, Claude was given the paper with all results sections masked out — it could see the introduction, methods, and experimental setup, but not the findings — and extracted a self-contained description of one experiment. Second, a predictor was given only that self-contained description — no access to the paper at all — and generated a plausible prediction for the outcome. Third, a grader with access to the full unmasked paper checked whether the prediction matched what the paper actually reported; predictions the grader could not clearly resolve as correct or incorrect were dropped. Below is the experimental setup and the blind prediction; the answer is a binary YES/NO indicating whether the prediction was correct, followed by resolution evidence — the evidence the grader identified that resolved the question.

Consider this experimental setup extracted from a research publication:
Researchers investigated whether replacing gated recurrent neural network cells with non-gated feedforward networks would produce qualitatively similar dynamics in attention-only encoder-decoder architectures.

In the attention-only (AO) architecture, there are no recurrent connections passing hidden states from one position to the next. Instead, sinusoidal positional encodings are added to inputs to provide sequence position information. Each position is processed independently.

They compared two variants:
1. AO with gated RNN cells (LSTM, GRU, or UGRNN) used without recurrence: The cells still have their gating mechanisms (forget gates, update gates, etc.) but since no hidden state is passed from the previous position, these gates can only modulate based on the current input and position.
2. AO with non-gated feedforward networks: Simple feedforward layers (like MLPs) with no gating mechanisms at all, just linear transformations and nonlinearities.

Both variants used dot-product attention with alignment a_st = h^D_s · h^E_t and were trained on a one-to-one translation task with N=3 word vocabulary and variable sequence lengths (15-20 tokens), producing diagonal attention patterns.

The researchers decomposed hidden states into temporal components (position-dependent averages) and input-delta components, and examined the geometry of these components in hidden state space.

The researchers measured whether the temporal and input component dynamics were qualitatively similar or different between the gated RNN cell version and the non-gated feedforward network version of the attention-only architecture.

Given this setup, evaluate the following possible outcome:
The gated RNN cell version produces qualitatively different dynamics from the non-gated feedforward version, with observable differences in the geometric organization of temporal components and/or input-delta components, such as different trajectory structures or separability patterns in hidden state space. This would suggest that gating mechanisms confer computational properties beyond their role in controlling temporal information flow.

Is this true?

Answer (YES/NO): NO